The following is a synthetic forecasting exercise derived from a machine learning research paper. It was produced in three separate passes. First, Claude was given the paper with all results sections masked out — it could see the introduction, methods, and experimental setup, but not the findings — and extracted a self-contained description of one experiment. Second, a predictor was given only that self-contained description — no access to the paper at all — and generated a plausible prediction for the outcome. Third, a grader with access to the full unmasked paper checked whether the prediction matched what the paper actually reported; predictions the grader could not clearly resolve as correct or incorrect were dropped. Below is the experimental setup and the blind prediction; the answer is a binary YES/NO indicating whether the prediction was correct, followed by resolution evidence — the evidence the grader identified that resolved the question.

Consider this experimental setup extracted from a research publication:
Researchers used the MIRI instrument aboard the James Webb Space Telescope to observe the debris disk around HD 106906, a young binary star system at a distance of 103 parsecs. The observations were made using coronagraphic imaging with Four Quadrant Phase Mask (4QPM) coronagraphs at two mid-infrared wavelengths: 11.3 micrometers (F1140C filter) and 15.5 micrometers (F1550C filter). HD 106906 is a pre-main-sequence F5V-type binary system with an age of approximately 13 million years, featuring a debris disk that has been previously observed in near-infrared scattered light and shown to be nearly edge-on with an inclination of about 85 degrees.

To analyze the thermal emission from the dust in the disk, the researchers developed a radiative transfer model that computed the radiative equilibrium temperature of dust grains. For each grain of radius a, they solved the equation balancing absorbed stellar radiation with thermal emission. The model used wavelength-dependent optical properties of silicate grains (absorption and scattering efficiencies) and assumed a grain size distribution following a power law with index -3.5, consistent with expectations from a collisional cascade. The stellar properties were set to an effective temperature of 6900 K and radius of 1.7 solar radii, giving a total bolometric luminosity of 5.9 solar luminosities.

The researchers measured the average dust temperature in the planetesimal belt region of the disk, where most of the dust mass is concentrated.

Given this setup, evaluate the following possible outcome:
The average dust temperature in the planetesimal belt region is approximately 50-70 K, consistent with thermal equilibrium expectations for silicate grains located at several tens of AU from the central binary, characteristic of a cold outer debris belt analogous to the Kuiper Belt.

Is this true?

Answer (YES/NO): NO